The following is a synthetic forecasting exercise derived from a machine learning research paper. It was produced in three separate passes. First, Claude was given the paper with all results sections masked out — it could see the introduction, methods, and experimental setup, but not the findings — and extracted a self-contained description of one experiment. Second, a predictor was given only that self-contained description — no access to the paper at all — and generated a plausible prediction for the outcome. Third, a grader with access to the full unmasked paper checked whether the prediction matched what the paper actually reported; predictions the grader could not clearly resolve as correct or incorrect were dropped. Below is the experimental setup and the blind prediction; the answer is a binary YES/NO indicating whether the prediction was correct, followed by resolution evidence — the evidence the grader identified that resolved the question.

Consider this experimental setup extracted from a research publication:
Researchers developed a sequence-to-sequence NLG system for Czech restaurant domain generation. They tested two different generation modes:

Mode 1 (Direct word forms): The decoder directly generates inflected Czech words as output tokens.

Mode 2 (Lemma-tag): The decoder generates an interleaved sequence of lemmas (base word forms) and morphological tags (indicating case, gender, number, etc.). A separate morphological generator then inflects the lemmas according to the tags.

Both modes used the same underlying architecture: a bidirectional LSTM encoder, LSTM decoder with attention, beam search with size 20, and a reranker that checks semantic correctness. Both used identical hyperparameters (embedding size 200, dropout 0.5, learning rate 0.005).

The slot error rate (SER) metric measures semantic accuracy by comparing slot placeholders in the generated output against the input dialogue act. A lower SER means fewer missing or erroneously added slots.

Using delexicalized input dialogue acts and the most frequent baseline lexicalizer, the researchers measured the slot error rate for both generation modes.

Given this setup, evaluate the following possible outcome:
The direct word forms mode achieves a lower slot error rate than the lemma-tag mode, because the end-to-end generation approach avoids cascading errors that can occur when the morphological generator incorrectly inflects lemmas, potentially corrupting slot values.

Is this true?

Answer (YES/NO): YES